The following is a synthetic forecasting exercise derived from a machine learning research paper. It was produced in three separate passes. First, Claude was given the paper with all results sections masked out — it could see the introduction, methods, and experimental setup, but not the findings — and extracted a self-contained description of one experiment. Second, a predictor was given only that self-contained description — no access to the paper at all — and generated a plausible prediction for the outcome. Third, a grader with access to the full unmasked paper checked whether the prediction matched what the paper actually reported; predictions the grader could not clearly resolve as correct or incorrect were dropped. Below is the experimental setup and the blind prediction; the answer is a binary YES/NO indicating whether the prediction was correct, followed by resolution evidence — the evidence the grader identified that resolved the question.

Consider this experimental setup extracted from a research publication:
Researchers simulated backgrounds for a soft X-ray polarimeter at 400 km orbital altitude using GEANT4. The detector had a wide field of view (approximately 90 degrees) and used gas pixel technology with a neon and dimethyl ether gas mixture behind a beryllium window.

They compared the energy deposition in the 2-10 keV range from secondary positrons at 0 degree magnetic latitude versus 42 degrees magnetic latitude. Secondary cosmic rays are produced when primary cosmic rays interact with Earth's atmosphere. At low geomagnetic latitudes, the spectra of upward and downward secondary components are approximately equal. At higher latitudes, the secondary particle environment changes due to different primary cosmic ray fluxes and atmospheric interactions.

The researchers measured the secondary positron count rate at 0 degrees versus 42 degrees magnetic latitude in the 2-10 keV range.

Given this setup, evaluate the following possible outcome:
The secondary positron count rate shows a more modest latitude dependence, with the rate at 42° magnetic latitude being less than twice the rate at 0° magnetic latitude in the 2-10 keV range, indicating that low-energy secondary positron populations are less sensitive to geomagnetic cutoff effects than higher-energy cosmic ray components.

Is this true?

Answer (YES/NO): NO